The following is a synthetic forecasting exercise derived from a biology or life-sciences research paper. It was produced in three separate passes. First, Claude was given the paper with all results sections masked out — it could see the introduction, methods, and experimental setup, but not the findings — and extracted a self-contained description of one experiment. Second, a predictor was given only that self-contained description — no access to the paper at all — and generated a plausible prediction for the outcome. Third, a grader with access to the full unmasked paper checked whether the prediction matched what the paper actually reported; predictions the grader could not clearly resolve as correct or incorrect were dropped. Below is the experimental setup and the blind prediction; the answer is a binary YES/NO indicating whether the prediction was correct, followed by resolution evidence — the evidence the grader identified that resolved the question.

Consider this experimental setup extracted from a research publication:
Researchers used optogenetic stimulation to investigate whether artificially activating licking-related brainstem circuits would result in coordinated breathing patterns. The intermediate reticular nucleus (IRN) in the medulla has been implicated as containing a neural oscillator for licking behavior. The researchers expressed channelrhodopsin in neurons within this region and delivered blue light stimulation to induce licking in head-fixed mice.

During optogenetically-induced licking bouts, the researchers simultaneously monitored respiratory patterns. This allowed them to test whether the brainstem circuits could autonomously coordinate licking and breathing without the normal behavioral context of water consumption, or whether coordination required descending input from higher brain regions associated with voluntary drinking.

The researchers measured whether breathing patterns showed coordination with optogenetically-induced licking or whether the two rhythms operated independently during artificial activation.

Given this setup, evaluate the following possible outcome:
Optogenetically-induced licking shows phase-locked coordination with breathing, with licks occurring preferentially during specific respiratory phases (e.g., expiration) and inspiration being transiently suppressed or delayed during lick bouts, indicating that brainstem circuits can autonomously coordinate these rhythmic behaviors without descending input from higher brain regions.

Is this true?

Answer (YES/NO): YES